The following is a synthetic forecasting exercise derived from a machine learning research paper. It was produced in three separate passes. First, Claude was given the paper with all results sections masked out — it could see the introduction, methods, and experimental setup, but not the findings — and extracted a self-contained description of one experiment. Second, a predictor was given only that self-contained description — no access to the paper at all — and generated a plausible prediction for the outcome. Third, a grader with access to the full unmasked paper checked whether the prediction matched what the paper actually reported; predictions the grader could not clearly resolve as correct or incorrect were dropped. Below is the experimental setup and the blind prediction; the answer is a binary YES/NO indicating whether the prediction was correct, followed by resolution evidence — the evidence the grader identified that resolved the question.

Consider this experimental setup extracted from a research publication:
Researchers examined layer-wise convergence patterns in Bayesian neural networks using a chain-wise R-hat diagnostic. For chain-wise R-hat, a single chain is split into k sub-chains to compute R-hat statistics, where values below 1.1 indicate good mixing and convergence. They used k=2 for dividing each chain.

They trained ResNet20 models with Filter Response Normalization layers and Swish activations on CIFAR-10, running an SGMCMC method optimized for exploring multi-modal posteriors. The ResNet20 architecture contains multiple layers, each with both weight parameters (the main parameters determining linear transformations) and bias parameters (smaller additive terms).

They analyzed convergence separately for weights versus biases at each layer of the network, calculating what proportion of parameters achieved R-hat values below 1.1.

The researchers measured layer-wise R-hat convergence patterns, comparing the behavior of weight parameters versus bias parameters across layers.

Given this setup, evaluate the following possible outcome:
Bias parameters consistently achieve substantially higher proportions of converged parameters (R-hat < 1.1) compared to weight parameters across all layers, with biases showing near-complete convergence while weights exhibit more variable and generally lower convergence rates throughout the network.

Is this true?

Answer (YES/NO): NO